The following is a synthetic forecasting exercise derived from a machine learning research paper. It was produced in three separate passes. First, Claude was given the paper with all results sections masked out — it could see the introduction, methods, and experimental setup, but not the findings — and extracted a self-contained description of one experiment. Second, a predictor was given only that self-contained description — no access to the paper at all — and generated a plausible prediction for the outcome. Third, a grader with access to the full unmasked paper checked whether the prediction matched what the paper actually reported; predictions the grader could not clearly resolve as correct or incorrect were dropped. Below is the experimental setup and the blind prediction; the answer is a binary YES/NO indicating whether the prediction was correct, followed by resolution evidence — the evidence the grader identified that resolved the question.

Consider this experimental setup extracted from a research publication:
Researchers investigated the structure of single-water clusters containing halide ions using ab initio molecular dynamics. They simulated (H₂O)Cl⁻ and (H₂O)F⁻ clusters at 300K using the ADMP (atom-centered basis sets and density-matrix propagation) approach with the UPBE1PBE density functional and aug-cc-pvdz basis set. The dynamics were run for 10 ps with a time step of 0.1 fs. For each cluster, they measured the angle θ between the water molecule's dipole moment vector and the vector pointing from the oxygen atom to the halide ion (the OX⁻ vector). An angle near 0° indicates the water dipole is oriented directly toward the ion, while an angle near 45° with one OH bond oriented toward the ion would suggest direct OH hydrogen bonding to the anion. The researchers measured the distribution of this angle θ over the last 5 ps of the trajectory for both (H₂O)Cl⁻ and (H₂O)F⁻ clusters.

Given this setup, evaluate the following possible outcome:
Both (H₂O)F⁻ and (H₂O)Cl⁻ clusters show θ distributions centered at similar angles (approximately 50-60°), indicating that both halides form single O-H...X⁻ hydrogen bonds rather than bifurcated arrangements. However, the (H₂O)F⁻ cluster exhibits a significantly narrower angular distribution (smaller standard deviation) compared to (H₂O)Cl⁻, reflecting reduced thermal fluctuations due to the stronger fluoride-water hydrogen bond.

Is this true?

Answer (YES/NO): NO